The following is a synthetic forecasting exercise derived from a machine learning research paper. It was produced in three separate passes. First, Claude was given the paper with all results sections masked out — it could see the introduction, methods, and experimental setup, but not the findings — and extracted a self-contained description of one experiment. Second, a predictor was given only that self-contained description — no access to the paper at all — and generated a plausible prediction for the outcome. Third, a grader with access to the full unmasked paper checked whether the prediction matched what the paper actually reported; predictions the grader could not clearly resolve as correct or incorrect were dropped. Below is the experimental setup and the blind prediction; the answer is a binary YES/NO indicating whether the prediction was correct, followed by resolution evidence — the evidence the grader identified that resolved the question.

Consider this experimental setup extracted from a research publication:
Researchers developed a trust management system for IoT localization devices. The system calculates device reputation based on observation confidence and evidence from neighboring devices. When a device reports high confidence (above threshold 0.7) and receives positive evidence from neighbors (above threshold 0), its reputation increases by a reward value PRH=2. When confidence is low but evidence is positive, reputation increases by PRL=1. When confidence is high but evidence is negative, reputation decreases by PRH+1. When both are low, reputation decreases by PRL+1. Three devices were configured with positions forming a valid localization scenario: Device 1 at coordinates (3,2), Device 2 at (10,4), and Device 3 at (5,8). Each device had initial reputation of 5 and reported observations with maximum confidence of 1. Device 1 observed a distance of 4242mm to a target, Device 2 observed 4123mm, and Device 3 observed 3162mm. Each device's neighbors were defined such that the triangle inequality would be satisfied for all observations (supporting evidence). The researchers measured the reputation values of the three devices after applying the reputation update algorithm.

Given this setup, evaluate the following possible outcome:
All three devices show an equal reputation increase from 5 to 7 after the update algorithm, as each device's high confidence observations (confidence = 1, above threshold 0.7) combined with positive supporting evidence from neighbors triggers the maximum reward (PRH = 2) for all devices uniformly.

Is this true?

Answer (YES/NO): YES